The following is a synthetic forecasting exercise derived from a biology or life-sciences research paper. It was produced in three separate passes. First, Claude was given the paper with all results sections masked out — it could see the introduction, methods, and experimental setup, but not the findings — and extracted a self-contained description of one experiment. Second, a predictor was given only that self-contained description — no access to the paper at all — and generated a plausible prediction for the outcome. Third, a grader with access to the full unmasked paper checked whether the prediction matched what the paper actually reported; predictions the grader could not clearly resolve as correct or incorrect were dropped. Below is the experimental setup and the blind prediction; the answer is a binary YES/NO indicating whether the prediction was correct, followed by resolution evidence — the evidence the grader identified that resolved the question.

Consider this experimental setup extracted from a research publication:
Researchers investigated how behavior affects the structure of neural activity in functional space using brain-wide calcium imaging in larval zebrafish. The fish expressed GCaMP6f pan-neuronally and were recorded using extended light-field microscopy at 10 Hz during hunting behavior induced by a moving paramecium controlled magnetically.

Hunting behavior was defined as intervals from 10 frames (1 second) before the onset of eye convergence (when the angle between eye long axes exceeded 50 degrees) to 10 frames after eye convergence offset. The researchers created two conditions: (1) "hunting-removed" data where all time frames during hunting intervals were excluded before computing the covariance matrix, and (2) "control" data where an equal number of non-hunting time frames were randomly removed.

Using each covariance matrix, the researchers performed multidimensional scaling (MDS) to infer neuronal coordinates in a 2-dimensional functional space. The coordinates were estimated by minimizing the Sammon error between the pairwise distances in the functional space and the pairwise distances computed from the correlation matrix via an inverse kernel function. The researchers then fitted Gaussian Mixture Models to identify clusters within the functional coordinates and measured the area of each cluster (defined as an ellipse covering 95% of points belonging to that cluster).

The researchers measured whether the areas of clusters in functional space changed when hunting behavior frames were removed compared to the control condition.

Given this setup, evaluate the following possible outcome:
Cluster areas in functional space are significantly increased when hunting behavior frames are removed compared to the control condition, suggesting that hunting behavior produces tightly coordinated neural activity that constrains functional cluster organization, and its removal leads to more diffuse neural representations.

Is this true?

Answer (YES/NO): YES